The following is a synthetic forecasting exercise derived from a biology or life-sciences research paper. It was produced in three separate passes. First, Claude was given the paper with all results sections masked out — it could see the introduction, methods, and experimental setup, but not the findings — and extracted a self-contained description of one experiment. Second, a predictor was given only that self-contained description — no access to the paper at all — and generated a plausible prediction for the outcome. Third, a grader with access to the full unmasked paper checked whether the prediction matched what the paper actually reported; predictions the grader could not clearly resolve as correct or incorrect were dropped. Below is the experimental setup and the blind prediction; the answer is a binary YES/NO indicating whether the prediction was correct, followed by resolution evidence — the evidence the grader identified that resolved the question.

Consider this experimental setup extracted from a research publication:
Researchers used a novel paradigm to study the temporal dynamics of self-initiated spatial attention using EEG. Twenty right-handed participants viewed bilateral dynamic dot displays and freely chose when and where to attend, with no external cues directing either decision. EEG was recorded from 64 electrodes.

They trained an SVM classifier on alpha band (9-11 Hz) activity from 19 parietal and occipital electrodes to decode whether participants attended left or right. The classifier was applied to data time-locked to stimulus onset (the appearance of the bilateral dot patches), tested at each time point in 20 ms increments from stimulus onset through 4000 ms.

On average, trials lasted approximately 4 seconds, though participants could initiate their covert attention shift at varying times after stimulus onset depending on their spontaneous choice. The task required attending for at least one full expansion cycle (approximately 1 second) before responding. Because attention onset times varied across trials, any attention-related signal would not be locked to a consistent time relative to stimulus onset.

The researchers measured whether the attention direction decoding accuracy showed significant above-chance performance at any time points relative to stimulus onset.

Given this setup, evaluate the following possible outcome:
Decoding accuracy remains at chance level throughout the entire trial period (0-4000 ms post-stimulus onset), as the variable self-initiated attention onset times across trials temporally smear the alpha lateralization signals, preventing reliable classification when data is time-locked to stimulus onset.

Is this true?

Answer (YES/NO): NO